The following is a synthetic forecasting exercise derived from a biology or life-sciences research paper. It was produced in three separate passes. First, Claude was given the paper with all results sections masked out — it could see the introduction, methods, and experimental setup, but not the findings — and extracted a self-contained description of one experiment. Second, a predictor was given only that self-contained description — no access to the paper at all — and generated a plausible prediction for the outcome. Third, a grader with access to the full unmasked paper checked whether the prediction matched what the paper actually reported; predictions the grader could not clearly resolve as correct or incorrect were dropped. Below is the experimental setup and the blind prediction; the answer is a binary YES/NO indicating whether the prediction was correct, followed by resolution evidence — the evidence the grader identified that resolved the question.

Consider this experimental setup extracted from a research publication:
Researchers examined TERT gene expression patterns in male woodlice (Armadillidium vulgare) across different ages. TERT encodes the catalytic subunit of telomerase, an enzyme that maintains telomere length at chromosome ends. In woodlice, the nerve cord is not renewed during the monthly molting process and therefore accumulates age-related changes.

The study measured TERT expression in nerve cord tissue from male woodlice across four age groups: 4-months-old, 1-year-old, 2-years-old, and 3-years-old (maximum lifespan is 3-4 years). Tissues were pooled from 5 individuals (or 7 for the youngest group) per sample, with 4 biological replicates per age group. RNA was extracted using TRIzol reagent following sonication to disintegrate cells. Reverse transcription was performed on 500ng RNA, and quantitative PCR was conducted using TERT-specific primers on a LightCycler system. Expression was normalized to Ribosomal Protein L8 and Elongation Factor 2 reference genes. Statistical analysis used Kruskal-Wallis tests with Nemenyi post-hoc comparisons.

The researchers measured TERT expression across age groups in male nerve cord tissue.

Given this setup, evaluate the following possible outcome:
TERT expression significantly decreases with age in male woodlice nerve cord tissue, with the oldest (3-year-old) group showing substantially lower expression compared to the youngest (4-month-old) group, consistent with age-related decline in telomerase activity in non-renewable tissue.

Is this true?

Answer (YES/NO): YES